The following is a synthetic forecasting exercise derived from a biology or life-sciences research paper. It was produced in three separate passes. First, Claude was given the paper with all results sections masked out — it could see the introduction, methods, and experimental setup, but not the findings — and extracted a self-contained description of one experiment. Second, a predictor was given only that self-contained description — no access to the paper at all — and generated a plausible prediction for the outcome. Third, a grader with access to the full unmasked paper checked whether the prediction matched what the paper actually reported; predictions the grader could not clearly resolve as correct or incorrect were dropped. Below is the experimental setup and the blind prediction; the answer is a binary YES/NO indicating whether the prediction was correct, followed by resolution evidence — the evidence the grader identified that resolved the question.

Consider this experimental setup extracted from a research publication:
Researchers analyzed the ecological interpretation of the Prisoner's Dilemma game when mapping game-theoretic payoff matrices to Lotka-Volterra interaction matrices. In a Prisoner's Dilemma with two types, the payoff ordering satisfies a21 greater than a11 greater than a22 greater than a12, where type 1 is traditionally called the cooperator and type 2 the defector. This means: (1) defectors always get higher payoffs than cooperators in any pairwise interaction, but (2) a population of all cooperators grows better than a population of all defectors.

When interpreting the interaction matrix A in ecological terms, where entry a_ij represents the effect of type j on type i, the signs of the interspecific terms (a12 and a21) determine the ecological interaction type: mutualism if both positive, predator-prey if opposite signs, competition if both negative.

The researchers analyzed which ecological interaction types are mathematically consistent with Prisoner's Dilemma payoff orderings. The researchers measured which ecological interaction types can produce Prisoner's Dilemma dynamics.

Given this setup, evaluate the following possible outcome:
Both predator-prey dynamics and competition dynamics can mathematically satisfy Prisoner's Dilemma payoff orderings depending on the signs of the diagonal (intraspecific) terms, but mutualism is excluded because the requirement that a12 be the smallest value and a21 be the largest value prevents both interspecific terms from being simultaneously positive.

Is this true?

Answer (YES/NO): NO